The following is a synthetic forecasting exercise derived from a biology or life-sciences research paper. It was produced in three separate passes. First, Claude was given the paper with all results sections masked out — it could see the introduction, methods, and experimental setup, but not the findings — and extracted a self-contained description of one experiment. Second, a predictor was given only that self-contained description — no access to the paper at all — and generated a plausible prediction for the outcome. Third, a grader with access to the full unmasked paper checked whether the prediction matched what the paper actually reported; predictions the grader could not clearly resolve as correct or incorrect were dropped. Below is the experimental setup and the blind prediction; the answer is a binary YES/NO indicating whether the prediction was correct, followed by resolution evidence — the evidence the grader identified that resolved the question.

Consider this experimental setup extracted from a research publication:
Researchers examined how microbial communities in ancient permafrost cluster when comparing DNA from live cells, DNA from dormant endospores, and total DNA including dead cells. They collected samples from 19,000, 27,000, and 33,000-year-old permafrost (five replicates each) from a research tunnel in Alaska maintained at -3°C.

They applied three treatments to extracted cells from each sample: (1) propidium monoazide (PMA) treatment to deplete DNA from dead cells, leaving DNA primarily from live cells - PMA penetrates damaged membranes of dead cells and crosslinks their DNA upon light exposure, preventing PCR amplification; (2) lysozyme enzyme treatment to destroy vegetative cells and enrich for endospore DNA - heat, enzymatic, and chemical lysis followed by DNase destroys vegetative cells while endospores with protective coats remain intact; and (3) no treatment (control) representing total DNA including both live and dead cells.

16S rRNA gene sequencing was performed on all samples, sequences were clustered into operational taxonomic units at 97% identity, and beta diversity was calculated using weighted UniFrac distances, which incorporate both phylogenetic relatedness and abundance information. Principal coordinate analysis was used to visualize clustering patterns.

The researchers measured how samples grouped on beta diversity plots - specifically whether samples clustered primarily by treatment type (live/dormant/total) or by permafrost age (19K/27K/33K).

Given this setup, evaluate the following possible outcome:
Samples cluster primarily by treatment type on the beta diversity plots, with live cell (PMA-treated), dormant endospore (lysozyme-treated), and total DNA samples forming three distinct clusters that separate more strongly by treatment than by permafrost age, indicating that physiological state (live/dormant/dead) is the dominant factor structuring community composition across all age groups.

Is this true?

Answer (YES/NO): NO